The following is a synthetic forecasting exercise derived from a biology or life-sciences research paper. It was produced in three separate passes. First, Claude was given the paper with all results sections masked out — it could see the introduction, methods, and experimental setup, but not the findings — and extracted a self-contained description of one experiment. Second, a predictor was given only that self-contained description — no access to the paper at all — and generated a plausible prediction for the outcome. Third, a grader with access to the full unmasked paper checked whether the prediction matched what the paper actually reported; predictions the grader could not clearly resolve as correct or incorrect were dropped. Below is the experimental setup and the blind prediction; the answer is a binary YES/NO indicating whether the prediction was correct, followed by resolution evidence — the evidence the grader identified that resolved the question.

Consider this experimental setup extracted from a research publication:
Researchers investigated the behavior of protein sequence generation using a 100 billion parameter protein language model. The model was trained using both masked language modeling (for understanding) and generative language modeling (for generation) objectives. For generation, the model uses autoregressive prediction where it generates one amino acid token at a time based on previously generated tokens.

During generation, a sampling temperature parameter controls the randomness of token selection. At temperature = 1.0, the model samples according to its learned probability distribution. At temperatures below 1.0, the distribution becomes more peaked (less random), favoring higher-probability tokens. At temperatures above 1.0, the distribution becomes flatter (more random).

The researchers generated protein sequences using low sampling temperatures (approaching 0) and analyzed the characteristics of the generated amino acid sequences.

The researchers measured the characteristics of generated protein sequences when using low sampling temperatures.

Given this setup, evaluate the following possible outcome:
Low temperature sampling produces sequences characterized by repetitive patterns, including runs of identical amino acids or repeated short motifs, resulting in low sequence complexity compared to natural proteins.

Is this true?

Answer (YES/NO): YES